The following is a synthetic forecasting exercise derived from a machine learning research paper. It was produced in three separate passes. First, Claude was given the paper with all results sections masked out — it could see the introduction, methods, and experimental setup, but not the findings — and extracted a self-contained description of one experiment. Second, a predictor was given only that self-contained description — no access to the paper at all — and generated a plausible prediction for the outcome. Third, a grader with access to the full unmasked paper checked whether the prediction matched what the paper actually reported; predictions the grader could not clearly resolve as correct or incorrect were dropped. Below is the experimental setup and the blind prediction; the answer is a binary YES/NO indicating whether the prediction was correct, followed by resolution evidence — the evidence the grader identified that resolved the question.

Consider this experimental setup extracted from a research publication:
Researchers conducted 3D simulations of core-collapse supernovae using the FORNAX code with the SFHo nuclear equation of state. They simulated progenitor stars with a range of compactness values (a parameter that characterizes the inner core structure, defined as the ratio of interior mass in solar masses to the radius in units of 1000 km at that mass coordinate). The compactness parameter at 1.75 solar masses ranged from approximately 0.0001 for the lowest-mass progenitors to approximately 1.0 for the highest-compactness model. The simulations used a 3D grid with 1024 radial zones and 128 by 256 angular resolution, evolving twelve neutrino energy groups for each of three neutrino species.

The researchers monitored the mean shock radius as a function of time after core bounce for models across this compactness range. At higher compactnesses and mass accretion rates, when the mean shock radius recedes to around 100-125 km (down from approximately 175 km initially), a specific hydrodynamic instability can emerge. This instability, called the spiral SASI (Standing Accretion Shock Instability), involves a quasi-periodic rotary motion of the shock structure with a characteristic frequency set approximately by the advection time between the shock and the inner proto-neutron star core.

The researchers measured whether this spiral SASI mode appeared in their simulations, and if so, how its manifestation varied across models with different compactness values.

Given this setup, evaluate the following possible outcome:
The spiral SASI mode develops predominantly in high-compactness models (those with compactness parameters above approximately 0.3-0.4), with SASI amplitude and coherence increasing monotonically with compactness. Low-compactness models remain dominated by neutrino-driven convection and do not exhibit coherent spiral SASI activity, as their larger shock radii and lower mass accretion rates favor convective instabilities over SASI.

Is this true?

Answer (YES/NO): YES